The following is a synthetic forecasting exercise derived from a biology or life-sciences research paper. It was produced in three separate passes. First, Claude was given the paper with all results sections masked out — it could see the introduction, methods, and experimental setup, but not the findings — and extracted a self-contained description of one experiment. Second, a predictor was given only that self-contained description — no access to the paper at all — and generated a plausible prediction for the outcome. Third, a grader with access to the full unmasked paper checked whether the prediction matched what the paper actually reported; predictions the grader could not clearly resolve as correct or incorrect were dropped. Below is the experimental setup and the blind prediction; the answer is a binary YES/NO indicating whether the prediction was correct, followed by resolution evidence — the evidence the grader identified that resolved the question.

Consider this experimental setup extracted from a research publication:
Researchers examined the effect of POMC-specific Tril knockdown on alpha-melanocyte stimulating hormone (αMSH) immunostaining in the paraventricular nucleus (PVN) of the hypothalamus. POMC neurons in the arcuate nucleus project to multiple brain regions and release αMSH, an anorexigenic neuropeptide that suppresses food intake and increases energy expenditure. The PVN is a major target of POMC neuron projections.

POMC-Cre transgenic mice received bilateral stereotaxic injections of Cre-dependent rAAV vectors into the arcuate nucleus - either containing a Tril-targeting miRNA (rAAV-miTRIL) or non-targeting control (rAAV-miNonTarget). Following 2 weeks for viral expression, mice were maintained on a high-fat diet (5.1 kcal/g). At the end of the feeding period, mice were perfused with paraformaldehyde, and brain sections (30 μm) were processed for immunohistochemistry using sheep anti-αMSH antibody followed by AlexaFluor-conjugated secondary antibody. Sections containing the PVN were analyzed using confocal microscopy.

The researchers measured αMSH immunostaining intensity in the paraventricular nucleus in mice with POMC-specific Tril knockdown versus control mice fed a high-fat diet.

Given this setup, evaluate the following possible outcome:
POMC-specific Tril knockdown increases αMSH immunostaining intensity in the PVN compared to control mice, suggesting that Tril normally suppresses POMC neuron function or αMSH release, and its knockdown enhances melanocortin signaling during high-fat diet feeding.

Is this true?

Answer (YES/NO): NO